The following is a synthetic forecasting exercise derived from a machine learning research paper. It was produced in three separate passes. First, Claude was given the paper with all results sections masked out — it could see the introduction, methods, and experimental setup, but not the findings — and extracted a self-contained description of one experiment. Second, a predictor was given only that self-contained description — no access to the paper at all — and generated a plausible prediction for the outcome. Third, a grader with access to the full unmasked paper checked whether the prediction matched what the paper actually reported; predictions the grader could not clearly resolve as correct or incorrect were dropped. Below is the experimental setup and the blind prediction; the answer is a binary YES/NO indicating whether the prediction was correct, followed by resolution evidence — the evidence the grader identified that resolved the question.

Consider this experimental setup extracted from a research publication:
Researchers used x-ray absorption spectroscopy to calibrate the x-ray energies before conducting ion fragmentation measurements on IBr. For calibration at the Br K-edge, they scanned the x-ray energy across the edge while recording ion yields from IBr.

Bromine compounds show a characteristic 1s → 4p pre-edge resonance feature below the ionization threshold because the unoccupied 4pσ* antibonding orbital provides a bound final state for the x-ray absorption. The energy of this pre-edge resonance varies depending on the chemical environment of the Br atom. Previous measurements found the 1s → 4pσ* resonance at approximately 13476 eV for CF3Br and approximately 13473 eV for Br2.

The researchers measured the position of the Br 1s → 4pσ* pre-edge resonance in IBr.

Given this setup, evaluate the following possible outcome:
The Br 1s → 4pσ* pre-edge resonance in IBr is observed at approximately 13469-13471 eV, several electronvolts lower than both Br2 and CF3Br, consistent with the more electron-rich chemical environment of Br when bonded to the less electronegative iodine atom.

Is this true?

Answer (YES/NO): NO